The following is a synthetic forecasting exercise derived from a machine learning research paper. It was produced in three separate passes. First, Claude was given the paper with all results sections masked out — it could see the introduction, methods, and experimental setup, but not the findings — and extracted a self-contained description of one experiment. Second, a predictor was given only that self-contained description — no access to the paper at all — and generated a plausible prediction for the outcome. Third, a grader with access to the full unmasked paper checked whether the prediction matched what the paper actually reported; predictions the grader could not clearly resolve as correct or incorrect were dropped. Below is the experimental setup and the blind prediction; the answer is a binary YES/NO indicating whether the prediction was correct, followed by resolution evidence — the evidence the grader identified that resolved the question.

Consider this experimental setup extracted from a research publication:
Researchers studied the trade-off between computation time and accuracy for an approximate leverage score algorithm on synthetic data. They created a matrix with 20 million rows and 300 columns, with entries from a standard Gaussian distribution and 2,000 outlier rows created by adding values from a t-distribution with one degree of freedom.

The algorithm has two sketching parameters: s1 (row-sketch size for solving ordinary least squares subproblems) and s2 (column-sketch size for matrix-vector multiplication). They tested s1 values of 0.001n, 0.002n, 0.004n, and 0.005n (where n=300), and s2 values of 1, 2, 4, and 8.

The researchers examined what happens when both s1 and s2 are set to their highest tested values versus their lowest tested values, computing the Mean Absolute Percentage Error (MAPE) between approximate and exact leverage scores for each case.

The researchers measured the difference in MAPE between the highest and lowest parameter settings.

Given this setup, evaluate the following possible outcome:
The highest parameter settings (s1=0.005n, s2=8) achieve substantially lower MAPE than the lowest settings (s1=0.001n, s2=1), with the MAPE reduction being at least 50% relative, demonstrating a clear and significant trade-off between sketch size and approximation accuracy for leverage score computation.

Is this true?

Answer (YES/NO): NO